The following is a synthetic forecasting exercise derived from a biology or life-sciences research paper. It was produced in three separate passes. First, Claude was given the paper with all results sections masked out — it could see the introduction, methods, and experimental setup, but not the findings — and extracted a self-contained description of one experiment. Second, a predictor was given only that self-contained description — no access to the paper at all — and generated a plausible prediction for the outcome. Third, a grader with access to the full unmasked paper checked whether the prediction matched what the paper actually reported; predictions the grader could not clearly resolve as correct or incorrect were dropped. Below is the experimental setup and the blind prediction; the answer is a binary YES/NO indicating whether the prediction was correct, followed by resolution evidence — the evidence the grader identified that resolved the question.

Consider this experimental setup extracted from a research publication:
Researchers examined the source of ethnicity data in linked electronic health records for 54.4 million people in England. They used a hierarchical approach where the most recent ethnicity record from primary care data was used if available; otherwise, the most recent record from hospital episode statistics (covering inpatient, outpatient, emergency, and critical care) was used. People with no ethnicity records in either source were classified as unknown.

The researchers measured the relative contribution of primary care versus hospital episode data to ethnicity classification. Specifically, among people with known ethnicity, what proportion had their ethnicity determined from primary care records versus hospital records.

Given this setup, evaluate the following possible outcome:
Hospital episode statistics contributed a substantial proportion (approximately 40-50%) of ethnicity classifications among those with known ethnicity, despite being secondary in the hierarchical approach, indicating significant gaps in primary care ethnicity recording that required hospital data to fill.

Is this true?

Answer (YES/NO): NO